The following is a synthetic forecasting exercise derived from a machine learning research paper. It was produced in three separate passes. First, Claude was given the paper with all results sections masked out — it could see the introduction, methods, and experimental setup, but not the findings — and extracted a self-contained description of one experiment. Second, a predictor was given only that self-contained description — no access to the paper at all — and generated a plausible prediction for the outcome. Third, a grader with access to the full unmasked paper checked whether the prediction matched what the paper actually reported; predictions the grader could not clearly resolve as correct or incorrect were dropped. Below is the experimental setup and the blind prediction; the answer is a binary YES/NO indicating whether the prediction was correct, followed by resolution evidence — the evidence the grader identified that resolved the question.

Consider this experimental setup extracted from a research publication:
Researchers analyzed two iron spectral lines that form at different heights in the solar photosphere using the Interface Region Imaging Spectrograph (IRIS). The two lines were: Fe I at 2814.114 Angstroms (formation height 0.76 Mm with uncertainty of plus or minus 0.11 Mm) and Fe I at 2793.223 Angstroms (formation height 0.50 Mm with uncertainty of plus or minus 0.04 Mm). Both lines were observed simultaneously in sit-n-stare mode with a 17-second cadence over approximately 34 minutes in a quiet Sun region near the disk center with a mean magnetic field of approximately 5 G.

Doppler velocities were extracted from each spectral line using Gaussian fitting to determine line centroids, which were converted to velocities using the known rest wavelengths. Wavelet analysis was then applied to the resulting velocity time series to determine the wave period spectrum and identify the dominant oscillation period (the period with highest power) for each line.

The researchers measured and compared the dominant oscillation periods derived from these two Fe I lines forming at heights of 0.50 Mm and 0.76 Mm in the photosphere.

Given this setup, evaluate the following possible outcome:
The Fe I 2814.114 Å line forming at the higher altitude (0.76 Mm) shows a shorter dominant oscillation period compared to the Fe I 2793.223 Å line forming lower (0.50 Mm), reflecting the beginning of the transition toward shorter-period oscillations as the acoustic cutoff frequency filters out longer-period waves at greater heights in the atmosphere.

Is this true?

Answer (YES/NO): YES